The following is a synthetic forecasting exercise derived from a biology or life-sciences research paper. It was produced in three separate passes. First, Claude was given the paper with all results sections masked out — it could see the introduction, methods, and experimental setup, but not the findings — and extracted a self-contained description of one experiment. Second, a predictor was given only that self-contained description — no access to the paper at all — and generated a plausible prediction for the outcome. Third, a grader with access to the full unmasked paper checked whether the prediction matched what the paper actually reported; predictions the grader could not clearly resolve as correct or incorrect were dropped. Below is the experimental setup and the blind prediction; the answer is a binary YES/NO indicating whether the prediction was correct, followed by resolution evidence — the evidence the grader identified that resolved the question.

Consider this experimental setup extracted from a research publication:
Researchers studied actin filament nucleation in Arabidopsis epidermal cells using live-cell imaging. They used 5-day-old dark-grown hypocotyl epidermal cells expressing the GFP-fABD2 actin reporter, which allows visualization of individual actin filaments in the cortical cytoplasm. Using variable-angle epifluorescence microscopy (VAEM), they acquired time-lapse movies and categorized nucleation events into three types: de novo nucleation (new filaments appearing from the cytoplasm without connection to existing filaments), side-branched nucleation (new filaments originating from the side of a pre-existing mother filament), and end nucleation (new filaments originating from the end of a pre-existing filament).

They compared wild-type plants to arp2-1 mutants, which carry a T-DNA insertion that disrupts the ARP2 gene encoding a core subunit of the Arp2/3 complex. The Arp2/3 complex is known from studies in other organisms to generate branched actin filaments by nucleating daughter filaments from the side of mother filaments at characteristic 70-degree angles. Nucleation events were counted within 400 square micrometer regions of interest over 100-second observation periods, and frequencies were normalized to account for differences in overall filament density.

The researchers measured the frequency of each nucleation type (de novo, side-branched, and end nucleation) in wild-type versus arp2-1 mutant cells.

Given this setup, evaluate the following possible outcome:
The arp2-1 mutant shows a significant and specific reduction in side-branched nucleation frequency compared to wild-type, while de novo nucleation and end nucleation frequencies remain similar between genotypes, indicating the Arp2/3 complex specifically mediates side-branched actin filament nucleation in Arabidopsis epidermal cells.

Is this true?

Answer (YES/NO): YES